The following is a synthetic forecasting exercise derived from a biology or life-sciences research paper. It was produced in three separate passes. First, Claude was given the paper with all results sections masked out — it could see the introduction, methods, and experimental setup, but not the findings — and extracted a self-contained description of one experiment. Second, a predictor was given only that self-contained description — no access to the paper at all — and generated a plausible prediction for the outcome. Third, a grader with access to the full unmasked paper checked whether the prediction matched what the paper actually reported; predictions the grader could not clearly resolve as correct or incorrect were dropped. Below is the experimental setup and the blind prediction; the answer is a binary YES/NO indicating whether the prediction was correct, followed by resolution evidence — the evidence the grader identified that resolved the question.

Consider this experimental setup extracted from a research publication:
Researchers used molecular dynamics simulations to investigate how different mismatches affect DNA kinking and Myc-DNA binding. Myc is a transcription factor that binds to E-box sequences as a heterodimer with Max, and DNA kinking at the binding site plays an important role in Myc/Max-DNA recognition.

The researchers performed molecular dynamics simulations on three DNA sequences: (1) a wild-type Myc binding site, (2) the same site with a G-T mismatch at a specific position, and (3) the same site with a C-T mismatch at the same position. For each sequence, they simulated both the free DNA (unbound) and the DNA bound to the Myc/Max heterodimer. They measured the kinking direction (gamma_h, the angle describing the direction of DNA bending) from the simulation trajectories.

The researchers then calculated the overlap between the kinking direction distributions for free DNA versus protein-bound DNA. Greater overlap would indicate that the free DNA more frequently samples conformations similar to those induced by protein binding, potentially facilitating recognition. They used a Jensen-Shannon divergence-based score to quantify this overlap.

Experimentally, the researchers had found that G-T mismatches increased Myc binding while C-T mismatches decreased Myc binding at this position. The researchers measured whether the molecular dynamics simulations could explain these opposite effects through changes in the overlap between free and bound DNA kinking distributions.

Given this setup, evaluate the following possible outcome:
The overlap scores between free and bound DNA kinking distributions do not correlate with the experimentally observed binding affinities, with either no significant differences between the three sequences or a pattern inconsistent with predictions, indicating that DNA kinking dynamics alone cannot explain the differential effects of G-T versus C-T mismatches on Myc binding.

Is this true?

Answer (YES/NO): NO